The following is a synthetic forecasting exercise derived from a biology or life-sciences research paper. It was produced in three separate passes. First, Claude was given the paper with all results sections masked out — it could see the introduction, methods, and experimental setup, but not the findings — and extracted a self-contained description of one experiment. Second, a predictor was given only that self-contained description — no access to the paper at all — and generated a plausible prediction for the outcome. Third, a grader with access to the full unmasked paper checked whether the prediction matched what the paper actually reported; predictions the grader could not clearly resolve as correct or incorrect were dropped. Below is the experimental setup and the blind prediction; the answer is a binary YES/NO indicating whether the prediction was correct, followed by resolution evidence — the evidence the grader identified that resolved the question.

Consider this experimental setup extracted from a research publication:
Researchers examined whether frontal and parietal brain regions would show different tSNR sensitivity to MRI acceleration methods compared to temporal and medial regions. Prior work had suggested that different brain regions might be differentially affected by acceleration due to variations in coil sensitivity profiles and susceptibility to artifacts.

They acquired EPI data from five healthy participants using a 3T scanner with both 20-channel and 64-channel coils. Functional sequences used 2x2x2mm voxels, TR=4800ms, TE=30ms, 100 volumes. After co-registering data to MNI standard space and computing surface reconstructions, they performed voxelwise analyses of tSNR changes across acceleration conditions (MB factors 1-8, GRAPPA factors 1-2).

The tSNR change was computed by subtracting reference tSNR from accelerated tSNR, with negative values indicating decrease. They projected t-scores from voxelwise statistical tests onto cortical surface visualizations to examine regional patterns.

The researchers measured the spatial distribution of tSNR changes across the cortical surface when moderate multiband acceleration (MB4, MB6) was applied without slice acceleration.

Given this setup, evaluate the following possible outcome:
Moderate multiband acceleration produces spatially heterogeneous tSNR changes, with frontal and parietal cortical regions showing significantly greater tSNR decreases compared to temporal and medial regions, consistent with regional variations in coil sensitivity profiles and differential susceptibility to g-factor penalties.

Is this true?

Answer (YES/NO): NO